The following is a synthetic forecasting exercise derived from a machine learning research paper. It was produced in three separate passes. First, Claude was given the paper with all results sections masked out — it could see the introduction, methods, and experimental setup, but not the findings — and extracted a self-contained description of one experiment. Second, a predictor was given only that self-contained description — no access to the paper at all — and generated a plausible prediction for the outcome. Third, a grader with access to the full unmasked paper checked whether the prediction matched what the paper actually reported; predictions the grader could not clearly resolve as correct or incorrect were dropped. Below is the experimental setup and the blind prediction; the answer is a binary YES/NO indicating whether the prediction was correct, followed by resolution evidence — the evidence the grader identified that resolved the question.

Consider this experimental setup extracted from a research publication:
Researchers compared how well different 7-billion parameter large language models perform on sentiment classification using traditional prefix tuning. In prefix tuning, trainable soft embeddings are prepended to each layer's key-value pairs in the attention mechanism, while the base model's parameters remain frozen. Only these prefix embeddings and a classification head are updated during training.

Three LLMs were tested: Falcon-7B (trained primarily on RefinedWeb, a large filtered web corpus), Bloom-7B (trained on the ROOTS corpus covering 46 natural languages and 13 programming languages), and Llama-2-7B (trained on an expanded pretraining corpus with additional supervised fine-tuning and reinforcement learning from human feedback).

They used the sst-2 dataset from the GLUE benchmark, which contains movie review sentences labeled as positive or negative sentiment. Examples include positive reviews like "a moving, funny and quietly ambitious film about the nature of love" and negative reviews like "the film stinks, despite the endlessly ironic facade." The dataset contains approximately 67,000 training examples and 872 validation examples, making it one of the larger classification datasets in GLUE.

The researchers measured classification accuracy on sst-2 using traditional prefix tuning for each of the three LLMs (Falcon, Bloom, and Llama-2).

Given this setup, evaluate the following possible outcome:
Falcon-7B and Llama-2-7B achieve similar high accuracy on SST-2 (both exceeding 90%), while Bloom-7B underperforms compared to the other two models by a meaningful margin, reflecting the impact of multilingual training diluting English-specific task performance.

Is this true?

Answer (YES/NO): NO